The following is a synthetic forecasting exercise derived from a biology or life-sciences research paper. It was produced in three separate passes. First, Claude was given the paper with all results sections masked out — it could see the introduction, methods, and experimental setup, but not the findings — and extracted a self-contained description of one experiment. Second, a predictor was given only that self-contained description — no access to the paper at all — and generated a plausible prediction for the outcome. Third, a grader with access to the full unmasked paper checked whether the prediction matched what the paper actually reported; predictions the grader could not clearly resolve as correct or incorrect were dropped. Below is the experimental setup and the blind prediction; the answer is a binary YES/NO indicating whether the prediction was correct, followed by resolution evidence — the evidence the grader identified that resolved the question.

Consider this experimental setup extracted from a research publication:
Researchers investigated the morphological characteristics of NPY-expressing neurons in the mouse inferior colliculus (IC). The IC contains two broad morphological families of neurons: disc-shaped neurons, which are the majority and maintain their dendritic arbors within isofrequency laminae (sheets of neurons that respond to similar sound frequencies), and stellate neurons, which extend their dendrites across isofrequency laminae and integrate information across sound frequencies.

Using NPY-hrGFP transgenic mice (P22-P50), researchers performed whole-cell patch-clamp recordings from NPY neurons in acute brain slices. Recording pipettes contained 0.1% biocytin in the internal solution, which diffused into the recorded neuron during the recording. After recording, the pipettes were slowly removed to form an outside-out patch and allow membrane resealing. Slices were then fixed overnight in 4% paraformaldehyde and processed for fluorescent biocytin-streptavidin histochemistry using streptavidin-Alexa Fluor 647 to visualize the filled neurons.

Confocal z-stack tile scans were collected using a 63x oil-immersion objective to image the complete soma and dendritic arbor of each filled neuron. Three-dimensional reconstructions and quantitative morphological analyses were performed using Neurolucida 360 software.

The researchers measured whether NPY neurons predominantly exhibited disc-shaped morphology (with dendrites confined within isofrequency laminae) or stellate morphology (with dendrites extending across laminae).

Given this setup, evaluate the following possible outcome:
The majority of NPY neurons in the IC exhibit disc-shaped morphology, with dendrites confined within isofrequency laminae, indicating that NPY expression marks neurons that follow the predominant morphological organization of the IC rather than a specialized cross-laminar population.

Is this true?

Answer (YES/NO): NO